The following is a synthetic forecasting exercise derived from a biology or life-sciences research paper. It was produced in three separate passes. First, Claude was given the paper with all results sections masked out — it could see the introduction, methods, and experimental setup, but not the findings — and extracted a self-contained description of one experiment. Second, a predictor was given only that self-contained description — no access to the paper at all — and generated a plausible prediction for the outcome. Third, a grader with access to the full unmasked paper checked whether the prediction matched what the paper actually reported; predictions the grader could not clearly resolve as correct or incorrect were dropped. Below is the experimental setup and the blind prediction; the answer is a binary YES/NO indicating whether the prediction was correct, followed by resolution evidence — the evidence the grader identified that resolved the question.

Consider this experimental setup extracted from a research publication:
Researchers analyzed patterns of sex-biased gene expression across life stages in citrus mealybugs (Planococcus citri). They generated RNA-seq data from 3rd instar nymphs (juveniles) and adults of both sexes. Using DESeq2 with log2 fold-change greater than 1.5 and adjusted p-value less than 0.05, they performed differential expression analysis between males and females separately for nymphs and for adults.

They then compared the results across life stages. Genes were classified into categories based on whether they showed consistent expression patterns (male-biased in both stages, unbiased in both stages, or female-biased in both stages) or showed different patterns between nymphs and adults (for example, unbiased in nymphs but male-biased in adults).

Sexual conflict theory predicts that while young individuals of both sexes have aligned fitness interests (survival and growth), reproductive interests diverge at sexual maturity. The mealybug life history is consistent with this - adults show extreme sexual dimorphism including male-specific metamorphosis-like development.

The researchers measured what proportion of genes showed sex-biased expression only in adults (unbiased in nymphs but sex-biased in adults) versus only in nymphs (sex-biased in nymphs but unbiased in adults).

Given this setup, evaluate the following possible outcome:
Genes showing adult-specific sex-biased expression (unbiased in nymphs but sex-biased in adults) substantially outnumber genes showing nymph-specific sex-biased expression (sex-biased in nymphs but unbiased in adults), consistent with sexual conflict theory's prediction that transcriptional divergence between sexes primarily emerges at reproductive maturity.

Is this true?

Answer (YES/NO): YES